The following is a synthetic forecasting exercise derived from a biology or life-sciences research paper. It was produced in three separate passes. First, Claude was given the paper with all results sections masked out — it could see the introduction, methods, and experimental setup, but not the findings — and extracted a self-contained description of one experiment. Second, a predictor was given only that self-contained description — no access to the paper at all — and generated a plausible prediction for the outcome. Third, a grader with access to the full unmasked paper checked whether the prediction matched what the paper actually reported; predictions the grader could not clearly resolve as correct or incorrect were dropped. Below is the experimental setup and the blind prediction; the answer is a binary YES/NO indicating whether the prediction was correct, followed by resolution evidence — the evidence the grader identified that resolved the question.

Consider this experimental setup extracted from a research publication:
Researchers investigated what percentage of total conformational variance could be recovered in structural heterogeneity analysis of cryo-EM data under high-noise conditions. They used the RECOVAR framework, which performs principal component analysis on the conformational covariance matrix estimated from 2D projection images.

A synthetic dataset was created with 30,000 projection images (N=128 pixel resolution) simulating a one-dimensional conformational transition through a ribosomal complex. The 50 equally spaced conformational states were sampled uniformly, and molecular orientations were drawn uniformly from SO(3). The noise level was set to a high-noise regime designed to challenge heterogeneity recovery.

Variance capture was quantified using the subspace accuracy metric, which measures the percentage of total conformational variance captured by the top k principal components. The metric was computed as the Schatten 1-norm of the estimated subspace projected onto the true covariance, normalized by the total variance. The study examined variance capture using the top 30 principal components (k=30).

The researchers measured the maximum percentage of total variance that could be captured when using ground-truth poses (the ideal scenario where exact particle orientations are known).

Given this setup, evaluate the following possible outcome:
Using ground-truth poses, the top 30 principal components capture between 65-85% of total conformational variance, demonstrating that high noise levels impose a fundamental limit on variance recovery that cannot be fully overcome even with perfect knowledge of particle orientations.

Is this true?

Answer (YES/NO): NO